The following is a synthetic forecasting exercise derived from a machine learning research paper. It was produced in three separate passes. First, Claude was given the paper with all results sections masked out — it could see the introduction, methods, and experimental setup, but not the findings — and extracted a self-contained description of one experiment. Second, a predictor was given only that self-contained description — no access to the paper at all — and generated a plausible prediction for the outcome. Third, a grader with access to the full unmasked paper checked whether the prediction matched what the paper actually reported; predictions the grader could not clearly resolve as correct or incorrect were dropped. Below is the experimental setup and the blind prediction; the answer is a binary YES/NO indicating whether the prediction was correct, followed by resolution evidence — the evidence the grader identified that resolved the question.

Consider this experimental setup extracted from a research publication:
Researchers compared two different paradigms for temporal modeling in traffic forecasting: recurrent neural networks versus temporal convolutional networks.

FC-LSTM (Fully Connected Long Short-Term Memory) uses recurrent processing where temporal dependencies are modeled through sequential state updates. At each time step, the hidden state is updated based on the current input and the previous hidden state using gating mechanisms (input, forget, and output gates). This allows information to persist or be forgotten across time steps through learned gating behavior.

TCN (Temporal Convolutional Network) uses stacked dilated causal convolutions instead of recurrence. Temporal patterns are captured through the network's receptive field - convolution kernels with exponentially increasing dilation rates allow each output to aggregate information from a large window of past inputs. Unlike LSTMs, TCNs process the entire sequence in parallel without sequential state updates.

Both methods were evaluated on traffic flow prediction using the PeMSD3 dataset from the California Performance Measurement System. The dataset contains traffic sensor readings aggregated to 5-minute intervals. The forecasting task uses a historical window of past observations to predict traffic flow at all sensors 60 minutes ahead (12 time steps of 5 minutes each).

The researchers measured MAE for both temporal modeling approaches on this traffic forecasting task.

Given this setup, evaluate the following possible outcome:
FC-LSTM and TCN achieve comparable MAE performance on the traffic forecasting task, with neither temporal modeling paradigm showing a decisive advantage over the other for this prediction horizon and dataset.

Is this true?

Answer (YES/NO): NO